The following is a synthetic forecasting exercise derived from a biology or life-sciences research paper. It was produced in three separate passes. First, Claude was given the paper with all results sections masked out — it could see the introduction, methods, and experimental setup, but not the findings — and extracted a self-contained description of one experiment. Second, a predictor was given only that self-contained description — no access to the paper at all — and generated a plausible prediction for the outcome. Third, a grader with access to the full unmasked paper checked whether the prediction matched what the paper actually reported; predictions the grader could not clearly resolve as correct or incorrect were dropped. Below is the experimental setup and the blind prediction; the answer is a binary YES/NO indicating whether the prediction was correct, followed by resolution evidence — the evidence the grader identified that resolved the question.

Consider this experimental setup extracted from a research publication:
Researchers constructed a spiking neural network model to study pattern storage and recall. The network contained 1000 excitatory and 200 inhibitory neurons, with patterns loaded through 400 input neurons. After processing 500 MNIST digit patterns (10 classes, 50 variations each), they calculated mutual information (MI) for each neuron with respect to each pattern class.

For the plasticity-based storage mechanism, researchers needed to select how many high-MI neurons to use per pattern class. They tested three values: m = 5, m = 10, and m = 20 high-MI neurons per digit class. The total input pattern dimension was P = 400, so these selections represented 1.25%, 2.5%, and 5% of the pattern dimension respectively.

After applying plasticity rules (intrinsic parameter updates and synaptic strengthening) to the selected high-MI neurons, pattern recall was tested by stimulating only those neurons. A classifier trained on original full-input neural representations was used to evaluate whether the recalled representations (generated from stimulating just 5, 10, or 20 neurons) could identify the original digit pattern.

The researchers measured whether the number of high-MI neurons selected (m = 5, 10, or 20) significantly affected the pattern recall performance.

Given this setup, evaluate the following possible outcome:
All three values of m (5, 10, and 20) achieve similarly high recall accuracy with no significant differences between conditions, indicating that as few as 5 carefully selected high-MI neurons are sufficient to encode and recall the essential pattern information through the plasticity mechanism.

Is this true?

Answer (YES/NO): NO